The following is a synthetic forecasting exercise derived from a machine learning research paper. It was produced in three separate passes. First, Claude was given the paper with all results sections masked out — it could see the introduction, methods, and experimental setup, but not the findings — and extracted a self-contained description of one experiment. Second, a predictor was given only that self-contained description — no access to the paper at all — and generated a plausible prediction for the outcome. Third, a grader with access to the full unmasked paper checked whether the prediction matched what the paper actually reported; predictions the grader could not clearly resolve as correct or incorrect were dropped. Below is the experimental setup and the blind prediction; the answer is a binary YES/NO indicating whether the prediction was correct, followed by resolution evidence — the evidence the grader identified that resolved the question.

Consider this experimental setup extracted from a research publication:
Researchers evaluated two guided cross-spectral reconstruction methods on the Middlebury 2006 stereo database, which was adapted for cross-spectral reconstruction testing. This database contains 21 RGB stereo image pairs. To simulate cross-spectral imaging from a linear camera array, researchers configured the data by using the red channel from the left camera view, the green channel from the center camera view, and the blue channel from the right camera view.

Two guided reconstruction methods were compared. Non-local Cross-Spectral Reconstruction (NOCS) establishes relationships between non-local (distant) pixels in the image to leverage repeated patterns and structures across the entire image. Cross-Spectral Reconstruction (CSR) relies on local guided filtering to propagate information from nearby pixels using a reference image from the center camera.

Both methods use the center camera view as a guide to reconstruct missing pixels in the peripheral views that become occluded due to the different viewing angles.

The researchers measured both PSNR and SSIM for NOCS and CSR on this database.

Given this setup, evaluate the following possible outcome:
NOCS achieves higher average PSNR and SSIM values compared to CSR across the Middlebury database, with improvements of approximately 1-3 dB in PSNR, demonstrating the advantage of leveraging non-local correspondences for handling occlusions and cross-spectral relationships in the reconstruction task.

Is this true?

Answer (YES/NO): NO